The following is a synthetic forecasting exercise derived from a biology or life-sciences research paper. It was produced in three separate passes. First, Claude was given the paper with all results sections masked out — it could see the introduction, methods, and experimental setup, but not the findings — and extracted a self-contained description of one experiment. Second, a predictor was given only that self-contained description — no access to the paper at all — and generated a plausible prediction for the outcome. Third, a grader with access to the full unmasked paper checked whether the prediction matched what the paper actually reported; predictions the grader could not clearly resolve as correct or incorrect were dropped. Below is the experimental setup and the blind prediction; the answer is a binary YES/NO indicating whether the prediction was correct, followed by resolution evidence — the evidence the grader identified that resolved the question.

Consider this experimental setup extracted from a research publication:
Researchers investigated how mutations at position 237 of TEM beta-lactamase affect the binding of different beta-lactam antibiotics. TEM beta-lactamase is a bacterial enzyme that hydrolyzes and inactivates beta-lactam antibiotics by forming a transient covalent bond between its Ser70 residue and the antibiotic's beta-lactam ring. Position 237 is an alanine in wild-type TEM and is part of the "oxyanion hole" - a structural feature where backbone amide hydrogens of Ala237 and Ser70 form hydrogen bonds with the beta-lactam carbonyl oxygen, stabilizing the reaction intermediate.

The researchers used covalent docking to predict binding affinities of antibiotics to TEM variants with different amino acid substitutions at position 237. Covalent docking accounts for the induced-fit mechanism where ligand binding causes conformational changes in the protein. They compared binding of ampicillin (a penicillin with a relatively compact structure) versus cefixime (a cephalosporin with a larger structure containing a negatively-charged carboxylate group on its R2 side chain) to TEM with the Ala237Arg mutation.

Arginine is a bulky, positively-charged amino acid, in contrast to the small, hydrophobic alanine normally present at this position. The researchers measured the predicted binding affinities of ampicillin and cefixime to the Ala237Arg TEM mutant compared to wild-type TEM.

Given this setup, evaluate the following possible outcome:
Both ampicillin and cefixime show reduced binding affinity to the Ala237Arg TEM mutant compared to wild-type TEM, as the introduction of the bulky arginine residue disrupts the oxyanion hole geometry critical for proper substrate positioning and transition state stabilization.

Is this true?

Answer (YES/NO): NO